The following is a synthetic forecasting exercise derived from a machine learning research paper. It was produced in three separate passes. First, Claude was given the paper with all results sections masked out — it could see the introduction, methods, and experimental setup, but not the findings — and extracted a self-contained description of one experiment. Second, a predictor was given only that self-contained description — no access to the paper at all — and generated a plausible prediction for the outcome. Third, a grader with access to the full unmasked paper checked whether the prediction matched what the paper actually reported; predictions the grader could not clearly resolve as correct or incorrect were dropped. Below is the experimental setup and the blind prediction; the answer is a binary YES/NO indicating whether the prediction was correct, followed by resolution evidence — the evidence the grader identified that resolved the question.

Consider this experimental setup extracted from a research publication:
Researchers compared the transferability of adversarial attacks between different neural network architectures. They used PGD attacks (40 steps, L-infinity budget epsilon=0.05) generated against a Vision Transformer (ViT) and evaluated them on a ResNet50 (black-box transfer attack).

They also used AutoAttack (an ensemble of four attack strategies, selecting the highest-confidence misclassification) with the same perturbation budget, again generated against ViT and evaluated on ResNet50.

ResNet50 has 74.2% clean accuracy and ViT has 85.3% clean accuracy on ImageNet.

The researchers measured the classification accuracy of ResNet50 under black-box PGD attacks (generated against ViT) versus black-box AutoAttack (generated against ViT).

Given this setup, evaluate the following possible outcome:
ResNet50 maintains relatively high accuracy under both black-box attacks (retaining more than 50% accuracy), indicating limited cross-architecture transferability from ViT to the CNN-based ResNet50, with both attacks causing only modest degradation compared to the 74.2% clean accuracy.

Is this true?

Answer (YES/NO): NO